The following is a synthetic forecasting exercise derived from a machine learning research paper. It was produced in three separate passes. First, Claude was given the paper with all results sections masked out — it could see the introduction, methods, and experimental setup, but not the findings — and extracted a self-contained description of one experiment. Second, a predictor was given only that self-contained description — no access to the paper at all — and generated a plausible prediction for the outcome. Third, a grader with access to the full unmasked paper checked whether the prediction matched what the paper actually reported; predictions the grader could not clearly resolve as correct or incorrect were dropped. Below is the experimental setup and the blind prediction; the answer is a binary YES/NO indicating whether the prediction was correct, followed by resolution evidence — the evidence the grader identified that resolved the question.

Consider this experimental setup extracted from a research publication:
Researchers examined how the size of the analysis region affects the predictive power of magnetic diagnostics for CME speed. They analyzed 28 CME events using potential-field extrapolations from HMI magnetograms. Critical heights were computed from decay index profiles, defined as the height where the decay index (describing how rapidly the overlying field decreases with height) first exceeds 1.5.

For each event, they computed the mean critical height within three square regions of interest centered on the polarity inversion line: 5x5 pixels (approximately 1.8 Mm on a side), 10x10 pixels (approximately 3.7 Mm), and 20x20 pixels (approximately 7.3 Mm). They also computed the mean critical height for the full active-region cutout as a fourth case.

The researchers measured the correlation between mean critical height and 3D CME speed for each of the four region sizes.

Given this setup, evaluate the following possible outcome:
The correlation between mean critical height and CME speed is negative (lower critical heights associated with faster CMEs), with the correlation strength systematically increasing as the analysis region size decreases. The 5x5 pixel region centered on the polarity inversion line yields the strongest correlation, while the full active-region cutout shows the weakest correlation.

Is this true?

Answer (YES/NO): NO